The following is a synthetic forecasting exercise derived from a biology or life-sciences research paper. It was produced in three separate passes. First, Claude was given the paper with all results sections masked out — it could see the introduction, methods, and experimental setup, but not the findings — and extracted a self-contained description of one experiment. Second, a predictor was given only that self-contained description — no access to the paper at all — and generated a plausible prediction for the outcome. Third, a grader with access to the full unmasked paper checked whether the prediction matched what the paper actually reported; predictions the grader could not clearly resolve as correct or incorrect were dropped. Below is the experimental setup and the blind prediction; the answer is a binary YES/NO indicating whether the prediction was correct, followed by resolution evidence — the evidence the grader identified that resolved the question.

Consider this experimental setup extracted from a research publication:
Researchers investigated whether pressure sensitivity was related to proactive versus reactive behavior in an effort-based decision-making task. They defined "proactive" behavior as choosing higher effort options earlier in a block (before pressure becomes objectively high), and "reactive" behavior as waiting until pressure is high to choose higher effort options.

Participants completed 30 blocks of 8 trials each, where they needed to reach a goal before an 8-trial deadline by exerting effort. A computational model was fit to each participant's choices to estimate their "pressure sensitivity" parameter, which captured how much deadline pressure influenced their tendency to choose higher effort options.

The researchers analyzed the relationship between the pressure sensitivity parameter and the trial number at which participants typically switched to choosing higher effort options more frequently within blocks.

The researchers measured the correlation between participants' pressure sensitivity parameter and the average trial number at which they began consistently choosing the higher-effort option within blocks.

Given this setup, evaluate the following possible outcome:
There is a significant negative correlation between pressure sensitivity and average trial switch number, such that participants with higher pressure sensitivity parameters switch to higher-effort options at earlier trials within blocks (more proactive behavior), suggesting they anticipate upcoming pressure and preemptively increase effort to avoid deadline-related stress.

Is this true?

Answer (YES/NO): YES